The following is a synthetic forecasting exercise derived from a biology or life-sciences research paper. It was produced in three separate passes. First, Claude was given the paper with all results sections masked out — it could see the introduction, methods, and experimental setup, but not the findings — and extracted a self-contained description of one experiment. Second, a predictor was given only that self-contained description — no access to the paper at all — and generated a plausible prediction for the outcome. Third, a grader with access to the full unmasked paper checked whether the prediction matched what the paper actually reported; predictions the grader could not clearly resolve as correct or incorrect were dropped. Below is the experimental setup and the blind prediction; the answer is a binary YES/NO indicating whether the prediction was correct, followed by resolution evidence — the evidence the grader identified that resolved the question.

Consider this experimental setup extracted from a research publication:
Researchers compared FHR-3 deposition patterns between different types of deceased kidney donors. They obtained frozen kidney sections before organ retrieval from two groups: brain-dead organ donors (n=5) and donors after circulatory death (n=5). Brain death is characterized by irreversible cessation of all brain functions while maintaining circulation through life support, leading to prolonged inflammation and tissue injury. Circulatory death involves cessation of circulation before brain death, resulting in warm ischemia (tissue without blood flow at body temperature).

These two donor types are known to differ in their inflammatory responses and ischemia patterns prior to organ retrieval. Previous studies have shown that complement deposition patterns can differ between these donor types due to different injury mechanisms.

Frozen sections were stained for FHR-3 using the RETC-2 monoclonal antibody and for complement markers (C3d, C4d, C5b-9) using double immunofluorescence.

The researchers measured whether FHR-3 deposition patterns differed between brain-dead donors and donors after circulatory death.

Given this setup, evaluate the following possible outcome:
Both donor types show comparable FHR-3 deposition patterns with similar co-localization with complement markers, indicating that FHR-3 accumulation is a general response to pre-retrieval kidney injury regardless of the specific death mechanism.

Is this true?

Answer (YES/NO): YES